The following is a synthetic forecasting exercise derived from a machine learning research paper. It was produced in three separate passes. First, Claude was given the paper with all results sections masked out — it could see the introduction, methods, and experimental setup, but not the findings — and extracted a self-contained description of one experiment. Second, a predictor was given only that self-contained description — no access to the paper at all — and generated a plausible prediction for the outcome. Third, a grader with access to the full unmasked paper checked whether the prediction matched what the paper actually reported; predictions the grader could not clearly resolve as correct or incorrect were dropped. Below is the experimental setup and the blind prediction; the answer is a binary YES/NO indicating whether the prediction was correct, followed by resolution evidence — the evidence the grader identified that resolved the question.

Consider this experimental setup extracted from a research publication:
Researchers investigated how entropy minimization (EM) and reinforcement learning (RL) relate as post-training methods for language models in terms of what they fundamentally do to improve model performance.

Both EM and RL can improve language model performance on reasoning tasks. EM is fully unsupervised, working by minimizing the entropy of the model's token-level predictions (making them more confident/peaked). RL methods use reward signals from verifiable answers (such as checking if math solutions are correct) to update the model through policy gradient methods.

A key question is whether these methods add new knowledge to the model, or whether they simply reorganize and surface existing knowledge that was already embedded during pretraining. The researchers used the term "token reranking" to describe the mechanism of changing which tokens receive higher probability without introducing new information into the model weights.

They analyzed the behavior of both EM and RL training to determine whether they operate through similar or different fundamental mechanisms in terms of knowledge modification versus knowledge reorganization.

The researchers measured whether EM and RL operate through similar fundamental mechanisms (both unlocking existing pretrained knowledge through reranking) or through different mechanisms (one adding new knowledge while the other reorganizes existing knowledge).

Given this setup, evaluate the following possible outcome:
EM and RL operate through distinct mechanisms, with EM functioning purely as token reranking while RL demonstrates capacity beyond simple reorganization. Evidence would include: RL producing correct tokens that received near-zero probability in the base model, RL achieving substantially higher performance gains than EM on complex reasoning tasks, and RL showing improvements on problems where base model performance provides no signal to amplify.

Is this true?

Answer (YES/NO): NO